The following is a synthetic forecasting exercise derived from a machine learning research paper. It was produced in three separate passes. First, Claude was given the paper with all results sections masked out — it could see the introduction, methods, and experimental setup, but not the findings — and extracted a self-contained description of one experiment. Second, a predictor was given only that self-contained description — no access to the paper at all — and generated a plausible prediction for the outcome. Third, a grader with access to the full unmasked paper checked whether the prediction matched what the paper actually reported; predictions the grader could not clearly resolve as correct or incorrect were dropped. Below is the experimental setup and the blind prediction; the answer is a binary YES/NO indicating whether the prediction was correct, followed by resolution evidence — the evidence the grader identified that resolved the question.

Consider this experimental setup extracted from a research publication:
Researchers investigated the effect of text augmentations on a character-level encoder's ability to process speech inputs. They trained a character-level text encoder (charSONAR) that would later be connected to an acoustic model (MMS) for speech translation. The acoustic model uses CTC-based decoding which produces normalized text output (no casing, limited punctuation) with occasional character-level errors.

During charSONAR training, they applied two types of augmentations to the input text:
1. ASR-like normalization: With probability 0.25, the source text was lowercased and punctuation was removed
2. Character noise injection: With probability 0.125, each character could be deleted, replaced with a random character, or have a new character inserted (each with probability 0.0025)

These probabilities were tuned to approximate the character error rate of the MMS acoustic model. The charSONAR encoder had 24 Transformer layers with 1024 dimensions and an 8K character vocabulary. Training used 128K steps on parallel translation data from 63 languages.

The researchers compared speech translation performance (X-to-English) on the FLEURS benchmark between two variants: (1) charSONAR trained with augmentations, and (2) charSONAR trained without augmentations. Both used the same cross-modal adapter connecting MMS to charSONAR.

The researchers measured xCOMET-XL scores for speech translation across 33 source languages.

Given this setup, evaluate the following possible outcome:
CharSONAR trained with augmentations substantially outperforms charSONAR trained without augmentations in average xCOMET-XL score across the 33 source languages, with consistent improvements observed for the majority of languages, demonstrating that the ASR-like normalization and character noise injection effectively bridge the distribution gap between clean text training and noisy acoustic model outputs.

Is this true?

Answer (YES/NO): NO